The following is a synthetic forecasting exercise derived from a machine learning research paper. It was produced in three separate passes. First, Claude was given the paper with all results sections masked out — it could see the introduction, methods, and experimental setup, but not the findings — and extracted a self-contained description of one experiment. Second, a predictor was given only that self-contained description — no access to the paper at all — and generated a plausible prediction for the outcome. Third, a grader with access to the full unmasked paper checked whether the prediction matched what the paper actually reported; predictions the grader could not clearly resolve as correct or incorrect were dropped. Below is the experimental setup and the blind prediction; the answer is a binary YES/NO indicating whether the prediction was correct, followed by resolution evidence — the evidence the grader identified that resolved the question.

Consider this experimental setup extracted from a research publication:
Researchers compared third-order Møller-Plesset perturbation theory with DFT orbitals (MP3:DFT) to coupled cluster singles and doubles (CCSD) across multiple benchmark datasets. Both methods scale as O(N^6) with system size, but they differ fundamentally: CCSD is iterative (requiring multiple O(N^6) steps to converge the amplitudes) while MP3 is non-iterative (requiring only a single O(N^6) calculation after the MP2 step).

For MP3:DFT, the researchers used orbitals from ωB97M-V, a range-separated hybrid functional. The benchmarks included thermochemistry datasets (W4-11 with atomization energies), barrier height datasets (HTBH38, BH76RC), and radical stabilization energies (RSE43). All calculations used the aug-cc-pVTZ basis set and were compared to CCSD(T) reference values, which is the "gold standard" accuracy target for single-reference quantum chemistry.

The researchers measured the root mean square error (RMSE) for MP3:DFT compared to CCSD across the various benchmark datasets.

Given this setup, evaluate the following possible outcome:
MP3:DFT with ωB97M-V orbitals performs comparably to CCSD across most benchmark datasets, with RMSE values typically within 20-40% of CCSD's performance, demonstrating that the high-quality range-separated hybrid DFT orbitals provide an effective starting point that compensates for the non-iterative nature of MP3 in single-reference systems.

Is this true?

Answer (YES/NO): NO